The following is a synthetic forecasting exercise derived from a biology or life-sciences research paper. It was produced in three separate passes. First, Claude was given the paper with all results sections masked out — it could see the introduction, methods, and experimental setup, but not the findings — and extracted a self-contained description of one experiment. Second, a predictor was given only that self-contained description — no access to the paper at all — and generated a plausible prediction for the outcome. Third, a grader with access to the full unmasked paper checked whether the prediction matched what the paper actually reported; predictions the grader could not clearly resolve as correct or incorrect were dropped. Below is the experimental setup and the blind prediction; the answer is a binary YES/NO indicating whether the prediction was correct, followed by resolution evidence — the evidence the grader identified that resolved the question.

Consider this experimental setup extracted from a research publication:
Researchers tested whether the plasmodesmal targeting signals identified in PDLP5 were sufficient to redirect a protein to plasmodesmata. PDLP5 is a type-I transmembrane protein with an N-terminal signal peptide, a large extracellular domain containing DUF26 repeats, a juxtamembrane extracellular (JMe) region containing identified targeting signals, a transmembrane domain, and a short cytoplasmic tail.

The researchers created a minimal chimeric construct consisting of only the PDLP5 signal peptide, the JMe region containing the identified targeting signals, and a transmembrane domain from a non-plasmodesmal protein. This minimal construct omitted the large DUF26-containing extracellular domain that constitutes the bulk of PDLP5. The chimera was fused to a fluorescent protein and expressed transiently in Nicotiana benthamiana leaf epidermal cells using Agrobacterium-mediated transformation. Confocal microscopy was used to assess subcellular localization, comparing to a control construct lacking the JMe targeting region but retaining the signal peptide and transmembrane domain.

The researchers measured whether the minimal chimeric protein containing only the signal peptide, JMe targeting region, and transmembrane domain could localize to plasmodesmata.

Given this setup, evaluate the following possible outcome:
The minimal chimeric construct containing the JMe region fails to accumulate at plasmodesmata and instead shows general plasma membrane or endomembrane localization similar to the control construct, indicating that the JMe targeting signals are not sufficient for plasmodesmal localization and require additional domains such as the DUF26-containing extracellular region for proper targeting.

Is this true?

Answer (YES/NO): NO